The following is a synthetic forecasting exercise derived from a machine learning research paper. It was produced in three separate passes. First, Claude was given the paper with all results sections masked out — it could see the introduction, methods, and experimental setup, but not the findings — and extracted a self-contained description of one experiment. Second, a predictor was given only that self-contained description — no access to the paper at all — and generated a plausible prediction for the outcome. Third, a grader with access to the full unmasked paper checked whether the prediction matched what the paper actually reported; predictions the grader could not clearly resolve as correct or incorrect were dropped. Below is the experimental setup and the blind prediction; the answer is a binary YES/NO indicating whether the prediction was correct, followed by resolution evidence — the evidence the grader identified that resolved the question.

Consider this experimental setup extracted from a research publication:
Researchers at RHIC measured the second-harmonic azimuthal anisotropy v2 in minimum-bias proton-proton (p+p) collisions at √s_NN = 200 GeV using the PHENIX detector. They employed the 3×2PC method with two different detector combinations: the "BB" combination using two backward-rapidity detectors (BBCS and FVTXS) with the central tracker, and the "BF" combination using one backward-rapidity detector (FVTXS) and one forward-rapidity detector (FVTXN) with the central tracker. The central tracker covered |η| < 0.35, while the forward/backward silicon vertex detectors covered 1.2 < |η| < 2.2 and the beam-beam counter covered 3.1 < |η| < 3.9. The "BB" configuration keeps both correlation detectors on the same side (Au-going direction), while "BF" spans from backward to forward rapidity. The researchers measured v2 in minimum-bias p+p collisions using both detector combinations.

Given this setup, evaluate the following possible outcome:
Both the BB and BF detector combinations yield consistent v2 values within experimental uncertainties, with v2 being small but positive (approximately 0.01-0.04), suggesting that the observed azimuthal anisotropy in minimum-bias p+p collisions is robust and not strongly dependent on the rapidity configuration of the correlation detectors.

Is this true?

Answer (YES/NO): NO